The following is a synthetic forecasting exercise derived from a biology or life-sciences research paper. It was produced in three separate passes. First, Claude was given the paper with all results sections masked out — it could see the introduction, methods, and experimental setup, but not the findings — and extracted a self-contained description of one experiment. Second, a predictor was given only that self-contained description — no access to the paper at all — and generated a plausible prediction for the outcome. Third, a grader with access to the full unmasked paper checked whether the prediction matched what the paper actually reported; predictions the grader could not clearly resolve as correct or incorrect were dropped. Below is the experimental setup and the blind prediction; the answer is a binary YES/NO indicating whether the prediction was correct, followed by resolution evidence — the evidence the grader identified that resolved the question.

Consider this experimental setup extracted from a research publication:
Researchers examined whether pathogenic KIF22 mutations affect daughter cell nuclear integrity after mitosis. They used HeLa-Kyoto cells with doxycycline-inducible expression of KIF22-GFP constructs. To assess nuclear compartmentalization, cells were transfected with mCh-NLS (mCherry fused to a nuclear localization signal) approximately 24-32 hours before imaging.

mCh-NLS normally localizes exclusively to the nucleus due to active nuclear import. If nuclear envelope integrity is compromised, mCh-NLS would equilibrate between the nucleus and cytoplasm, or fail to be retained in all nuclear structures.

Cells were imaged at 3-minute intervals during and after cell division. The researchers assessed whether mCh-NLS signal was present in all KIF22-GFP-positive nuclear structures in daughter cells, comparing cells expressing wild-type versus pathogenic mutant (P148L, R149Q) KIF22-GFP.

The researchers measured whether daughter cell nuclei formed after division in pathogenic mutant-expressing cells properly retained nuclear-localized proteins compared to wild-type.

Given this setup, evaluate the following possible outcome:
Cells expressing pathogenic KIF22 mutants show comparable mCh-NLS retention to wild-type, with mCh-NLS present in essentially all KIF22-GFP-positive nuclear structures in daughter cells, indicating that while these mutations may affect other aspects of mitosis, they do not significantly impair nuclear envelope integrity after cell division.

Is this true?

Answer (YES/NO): YES